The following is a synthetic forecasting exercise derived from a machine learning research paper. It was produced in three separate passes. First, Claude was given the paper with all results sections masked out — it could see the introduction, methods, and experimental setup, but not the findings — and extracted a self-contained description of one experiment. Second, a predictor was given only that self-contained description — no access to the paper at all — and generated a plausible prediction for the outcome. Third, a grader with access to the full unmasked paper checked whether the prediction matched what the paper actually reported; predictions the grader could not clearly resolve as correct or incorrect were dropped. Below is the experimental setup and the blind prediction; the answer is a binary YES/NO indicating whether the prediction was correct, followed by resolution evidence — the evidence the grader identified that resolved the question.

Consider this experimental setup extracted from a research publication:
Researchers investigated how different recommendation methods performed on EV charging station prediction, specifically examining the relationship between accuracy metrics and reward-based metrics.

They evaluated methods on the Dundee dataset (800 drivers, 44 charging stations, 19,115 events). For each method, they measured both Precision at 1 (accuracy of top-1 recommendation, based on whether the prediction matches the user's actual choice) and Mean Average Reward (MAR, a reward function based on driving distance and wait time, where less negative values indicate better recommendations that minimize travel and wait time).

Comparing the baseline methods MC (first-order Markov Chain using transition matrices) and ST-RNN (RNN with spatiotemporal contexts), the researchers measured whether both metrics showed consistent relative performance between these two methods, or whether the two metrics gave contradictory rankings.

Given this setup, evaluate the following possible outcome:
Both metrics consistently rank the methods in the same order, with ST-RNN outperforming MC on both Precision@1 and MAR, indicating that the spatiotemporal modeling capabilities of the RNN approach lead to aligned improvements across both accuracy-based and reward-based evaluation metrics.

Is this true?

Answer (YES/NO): YES